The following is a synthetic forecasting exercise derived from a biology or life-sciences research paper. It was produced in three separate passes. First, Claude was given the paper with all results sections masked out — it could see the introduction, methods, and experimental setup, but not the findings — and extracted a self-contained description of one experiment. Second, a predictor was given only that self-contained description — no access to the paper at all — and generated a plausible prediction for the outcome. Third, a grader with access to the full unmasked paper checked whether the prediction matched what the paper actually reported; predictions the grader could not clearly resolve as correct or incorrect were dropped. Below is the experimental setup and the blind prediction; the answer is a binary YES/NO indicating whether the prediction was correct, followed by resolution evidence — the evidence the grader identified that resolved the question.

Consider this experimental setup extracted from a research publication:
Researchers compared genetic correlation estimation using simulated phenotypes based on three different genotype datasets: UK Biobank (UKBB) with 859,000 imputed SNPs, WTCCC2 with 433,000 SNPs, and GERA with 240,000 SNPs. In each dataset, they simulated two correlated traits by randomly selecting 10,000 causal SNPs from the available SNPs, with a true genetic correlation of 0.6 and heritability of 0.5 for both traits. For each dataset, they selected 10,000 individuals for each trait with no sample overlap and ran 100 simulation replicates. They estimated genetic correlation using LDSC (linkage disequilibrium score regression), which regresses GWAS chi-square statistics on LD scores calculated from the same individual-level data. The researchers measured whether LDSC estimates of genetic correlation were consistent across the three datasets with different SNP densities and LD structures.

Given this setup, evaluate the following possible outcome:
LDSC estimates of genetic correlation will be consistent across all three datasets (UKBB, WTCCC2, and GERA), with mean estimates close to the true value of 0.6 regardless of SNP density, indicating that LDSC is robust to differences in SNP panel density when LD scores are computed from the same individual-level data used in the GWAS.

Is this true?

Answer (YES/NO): NO